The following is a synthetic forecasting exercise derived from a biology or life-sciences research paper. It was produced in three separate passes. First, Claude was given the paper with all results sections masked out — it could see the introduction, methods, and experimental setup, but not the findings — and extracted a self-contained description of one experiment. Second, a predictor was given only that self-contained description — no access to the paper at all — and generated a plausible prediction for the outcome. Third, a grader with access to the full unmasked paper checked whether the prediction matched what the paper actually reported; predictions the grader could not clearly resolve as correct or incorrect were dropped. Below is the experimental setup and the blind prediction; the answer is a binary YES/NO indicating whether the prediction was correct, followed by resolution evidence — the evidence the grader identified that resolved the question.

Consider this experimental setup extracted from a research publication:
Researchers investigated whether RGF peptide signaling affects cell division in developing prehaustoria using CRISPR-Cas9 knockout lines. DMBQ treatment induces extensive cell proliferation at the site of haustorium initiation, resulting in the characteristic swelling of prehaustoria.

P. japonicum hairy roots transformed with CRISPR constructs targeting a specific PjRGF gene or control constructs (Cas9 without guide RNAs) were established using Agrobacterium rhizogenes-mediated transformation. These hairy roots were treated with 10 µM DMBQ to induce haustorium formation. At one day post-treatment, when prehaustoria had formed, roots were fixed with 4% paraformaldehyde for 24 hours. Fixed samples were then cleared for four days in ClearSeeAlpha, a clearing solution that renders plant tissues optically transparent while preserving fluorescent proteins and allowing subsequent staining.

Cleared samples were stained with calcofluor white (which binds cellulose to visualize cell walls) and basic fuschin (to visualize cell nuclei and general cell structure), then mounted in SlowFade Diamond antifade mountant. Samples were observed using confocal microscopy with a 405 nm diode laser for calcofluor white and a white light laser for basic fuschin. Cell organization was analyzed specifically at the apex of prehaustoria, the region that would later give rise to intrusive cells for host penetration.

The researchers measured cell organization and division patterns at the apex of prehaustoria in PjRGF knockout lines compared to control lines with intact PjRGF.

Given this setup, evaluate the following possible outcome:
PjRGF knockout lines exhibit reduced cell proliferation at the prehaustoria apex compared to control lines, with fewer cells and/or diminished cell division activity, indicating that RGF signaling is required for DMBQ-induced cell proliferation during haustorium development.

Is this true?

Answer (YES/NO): NO